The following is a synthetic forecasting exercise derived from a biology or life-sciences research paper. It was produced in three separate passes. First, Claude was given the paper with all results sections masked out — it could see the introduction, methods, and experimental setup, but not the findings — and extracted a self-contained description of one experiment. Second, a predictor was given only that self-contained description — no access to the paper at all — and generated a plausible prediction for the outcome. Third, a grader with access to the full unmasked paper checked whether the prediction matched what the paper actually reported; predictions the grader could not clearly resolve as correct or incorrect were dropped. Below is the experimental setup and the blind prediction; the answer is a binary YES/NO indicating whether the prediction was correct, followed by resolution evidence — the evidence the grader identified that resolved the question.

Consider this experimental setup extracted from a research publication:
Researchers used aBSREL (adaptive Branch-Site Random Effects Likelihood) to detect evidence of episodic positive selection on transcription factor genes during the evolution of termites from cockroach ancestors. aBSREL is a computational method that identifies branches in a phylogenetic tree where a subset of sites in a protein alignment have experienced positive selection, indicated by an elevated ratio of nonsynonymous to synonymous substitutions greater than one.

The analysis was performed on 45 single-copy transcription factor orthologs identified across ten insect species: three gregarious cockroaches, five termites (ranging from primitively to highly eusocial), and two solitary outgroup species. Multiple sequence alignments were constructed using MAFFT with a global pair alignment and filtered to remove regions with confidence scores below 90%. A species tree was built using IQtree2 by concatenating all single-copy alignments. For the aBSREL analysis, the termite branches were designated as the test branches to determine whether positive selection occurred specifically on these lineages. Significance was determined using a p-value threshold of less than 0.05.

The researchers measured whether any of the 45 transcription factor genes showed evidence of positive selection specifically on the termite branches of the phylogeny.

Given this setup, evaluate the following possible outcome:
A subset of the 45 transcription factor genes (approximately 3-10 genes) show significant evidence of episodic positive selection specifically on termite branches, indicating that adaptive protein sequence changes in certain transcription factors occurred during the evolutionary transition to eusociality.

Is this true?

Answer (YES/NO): YES